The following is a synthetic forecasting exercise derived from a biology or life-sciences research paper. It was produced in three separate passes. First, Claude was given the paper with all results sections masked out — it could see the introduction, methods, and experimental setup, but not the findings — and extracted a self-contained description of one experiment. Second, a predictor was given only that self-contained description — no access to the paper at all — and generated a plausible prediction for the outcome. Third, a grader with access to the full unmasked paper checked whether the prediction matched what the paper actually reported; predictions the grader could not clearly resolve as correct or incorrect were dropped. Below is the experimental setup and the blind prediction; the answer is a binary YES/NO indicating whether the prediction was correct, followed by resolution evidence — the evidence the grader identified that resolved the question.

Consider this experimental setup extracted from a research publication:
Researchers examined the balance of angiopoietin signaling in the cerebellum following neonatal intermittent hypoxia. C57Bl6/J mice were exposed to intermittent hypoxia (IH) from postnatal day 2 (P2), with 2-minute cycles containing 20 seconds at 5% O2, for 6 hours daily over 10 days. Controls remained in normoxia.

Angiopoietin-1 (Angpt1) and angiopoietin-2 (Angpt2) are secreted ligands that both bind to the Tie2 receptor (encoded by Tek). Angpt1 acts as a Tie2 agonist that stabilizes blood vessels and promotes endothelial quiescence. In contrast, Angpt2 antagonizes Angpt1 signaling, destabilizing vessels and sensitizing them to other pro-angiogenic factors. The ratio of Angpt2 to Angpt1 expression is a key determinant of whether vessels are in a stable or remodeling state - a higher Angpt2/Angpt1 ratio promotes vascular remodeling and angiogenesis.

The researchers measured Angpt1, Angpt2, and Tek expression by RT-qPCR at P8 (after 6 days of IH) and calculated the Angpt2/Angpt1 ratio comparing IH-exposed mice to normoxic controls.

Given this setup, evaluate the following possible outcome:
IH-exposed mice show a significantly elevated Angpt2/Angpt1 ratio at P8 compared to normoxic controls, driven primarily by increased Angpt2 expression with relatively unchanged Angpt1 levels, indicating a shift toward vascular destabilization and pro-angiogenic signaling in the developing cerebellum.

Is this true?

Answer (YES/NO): NO